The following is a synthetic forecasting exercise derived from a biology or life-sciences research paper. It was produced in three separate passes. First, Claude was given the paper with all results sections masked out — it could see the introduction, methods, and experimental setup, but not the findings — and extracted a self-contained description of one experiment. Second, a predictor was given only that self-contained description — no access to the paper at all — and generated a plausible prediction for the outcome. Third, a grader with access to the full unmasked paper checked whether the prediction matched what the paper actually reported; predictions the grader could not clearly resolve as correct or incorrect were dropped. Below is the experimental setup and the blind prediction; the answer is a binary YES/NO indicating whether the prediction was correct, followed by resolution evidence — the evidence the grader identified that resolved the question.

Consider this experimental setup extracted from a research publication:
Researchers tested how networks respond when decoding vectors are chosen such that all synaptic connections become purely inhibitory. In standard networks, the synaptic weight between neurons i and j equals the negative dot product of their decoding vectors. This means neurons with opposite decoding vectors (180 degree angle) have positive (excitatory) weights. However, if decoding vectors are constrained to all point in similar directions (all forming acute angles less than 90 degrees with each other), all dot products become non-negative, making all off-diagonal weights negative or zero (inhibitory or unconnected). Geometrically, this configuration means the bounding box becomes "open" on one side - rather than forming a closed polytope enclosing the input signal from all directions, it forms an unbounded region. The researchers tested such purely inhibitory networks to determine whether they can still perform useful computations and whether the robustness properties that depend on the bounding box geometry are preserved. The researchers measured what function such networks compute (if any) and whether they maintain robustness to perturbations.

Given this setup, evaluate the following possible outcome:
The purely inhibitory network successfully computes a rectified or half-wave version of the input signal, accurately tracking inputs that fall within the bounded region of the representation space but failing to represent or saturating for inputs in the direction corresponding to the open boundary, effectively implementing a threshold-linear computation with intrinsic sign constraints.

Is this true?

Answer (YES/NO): NO